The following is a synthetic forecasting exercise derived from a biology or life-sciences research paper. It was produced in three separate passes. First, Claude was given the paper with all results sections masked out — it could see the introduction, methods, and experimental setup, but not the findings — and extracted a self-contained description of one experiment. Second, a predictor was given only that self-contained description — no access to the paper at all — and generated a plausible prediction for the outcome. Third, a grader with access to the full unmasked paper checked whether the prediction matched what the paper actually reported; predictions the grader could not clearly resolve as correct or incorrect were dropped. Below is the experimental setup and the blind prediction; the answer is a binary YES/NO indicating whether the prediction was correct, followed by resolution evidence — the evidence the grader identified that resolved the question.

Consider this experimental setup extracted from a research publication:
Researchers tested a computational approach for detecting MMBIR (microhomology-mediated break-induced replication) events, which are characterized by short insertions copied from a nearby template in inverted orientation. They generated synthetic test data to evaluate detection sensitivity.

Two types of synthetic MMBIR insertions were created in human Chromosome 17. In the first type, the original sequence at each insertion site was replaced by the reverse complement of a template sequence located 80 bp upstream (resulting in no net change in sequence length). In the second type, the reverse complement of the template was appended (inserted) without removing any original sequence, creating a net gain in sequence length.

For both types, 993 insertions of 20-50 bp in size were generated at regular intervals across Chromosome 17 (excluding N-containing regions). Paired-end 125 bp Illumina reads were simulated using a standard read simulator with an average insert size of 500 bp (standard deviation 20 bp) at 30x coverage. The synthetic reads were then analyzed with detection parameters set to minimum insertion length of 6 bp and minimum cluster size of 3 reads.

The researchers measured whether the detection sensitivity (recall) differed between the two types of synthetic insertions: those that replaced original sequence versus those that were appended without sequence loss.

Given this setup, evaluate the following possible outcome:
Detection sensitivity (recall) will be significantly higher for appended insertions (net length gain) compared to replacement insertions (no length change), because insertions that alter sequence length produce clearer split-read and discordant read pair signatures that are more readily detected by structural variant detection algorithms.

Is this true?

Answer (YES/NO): YES